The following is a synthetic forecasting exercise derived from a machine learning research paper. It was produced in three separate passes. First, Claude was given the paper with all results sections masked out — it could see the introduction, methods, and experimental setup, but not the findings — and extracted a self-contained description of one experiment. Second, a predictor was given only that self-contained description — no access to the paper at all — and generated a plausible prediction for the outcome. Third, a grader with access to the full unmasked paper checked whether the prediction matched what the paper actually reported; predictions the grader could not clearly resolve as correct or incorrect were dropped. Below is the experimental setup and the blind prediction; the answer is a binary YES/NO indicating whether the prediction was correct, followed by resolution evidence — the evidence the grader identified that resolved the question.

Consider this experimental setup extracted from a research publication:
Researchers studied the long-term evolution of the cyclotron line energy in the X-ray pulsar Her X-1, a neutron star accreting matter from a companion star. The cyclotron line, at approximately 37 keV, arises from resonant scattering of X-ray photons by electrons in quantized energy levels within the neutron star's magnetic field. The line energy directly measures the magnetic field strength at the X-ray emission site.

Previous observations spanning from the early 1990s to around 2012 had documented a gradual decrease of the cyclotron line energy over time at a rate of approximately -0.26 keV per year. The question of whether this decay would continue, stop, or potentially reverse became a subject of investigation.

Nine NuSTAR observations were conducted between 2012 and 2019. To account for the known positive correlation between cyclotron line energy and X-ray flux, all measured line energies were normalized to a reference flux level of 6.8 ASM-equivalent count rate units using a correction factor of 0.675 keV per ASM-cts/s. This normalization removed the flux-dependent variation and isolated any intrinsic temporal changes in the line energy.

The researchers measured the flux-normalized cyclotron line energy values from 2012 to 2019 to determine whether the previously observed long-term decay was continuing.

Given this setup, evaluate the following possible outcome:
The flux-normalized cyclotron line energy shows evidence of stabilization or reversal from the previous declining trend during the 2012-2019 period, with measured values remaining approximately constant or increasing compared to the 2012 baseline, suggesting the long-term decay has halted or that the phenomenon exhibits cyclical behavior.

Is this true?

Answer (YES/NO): YES